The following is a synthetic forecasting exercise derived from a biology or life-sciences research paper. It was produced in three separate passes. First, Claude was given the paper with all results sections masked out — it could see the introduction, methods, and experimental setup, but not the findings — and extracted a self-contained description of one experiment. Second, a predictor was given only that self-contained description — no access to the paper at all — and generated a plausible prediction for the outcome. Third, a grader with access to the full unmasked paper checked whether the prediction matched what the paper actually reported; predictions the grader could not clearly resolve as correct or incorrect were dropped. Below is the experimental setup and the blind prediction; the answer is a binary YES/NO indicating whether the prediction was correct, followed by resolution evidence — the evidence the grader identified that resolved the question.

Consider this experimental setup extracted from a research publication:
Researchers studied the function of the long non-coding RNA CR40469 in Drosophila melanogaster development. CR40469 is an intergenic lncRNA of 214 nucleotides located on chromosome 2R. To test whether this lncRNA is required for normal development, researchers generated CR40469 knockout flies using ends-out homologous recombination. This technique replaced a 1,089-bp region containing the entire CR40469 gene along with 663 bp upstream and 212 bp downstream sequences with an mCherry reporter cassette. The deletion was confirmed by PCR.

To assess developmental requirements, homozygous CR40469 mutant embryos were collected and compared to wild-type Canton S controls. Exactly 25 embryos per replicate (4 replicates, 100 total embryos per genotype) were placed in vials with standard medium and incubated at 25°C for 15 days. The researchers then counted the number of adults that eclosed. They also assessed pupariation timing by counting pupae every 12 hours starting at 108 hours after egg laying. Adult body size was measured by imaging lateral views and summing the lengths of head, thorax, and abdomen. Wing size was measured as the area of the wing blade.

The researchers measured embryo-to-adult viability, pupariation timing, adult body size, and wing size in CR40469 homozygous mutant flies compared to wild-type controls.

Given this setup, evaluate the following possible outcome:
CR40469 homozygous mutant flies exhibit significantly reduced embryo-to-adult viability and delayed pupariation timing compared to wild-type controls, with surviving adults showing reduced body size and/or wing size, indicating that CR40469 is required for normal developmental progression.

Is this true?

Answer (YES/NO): NO